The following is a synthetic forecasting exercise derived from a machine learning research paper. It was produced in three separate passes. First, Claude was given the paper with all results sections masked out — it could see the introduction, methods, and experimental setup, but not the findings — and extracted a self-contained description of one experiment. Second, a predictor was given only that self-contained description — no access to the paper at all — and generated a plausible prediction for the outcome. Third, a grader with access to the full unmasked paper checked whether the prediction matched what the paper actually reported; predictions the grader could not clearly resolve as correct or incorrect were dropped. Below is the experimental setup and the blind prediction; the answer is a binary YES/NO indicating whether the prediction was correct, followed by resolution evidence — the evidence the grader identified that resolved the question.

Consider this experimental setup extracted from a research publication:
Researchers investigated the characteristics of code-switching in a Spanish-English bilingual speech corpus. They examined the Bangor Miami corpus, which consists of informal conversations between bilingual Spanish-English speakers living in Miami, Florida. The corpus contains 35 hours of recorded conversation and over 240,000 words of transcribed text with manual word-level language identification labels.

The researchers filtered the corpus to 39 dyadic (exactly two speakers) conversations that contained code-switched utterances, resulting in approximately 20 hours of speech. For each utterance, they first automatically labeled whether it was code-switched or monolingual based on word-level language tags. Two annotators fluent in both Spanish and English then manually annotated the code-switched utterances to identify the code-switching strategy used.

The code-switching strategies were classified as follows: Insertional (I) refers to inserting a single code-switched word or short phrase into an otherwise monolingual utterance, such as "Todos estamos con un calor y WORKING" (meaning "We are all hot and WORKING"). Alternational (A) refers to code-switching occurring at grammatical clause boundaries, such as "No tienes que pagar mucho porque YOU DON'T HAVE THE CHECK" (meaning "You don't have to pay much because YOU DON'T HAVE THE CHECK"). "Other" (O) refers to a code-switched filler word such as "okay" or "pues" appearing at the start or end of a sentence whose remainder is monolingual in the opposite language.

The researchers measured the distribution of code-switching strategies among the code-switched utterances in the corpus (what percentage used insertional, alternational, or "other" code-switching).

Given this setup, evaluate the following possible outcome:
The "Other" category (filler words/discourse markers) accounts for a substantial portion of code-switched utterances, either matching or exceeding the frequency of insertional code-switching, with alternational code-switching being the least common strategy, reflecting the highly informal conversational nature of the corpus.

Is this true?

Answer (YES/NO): NO